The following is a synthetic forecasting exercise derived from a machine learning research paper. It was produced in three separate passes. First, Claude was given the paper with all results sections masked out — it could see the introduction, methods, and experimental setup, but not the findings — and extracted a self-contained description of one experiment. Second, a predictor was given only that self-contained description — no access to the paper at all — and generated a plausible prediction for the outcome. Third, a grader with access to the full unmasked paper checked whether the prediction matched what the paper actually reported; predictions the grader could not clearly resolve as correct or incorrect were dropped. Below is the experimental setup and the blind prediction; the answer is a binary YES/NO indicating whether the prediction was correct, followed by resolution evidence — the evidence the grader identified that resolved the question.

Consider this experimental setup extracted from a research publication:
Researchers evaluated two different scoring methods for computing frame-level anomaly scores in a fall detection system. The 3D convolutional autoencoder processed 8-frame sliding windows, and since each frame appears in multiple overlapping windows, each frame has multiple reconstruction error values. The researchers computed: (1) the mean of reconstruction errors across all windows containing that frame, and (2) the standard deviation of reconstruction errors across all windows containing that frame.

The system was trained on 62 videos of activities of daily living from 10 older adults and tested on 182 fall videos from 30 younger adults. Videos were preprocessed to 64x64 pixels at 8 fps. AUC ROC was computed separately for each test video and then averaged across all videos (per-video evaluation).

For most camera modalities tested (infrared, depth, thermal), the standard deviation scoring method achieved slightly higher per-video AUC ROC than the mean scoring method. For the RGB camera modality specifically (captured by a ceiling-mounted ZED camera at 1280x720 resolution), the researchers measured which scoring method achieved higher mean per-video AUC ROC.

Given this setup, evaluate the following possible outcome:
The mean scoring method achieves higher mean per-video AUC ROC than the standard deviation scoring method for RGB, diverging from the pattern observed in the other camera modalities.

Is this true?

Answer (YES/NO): YES